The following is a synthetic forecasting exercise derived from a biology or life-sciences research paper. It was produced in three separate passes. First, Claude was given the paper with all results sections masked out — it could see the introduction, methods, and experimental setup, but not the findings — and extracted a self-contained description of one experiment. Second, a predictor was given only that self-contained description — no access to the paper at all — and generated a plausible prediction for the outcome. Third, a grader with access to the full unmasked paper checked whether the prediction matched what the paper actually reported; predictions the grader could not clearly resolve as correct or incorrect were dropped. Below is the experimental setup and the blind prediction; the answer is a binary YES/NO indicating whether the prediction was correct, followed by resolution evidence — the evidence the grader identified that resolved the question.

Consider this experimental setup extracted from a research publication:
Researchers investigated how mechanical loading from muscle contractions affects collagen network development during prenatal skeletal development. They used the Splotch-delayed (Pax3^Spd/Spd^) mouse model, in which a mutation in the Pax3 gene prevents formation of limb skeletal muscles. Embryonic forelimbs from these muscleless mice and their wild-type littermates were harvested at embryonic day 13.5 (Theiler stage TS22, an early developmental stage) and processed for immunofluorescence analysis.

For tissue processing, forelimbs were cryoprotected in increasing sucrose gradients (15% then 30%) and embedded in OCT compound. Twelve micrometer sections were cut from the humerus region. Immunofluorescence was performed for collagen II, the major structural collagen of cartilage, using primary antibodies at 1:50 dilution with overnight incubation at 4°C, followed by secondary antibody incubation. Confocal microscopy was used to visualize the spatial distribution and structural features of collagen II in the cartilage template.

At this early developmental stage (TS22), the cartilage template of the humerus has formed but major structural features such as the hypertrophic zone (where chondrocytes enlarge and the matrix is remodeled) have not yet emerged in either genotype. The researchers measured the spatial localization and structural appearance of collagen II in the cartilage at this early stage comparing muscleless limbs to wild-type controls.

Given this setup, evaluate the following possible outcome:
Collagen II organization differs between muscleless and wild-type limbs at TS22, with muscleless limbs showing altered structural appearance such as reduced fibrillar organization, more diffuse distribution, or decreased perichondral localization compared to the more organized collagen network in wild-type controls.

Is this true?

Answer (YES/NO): NO